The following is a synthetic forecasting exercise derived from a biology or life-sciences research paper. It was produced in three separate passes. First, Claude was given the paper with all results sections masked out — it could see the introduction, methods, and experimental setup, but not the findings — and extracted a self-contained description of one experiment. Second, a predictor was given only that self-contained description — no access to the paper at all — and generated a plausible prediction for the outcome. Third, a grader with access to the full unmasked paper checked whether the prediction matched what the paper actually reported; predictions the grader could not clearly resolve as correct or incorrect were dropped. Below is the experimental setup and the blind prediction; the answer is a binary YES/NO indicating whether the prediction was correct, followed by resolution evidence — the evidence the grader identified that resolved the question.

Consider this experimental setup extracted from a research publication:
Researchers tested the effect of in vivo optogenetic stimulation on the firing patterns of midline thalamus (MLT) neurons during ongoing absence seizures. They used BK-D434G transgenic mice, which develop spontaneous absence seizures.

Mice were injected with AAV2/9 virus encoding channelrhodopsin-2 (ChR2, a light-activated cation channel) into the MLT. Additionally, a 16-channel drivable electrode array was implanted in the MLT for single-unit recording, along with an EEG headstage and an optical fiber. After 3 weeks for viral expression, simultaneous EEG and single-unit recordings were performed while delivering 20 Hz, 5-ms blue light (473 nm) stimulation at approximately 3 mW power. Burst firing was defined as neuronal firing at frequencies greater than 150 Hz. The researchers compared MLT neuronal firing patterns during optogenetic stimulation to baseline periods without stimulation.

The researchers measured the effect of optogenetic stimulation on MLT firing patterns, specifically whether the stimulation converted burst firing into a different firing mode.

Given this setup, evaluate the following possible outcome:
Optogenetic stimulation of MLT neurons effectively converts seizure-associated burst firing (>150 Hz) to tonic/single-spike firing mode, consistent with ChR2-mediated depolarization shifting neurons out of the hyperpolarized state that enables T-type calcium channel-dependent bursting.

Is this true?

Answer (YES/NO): YES